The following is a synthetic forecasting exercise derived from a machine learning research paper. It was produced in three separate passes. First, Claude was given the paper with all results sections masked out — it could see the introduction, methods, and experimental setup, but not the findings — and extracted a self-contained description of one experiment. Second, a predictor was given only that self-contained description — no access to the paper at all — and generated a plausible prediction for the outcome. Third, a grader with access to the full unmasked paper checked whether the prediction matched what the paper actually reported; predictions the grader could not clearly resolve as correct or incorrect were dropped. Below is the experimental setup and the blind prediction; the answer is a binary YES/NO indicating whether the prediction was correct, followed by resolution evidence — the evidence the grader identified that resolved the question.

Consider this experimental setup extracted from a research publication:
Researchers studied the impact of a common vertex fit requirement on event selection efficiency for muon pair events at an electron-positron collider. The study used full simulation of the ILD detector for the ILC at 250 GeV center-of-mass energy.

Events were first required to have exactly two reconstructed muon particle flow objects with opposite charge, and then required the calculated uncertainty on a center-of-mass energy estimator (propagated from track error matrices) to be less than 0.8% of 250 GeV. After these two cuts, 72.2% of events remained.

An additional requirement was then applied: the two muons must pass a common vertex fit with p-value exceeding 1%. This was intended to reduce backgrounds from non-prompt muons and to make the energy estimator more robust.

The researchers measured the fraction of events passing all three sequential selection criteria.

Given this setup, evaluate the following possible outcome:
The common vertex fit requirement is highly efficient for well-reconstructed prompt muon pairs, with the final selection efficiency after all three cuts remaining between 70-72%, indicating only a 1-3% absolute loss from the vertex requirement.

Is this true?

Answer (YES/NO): YES